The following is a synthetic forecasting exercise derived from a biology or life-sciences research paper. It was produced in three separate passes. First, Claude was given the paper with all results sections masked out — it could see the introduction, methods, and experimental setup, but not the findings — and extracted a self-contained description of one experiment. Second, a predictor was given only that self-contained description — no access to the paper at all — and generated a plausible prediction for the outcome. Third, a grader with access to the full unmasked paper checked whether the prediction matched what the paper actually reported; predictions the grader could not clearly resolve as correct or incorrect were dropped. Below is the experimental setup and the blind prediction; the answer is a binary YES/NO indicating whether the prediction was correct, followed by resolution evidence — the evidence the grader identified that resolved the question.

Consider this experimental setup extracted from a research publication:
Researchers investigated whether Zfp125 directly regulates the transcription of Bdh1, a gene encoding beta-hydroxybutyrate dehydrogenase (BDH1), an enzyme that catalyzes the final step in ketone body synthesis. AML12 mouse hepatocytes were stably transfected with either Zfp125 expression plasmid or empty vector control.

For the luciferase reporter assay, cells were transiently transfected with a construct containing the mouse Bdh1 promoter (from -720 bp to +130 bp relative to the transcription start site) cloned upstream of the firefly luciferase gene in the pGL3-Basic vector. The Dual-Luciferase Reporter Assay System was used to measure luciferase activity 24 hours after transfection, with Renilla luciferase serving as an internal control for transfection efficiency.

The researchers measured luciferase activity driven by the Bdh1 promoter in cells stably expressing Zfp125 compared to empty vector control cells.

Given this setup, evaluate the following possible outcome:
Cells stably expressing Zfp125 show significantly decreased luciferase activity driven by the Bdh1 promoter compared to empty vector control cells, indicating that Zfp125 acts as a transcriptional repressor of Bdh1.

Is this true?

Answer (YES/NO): YES